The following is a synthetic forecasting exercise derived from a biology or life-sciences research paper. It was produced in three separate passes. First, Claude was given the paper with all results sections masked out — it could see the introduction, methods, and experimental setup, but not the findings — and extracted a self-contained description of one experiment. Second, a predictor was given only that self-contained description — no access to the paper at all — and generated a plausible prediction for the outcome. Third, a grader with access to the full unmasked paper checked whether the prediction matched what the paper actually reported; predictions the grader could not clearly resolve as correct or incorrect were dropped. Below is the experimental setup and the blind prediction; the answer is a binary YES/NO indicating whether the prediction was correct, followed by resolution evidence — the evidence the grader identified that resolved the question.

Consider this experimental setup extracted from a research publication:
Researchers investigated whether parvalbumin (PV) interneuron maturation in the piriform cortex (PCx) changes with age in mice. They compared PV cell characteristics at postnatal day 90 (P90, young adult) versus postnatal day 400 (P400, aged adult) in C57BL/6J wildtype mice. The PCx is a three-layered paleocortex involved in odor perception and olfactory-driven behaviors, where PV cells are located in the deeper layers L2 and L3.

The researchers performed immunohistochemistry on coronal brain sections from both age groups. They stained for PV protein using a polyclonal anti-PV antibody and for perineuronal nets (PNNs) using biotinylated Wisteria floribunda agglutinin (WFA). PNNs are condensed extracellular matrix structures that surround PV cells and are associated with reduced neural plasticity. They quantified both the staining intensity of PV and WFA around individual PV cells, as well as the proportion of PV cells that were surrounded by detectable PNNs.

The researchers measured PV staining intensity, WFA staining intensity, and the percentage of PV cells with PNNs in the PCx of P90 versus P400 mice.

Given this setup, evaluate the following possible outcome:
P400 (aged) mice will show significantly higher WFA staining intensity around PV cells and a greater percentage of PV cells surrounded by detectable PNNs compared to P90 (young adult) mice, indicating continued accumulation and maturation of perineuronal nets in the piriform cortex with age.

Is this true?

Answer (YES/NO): NO